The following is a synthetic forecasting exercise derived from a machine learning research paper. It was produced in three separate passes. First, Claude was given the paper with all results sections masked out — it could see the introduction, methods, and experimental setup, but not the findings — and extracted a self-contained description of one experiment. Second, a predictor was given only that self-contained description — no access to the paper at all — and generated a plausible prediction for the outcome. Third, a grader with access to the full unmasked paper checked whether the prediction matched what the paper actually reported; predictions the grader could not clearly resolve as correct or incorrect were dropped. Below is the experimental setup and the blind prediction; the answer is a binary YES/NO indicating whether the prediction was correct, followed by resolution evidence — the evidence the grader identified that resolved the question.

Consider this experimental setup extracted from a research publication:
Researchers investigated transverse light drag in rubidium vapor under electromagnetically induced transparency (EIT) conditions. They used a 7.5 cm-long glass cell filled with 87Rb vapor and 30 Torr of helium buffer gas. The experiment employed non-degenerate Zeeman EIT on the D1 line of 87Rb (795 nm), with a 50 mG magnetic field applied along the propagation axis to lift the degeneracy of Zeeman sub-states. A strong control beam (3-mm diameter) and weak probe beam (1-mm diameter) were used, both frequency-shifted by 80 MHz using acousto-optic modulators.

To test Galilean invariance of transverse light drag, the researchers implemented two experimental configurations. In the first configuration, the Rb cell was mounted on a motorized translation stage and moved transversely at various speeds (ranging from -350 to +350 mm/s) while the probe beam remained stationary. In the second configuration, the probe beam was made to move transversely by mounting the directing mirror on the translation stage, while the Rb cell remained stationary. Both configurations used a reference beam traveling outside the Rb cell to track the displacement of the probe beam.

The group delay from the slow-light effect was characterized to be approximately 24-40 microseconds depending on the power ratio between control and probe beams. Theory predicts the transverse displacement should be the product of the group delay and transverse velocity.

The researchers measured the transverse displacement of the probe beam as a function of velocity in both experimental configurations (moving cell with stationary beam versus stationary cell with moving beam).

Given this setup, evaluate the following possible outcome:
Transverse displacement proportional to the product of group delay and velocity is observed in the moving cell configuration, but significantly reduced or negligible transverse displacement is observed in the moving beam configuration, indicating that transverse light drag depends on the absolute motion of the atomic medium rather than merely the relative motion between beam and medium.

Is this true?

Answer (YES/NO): NO